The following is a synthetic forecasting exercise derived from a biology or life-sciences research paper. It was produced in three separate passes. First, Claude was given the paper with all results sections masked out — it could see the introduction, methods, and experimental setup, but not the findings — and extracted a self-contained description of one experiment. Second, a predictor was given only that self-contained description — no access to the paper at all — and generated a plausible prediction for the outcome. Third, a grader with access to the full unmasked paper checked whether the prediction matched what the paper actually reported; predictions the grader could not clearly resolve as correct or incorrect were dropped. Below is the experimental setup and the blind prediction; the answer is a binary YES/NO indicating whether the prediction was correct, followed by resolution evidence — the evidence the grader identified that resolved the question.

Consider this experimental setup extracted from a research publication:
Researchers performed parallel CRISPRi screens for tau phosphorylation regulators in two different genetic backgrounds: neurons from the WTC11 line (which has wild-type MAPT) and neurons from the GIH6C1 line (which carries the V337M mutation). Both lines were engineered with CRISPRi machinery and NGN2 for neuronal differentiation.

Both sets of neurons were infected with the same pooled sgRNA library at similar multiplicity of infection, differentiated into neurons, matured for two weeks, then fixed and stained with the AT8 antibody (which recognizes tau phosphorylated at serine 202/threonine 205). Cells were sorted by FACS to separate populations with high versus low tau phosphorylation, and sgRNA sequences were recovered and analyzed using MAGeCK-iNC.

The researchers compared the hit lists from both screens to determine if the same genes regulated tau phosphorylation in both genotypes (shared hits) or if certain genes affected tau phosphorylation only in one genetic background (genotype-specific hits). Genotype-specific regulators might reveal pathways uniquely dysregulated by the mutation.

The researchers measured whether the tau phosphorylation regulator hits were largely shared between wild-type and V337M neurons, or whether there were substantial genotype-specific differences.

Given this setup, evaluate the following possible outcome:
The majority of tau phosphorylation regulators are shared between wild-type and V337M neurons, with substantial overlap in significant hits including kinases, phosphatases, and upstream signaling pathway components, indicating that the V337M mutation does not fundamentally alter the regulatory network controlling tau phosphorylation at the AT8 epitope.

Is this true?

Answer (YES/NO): NO